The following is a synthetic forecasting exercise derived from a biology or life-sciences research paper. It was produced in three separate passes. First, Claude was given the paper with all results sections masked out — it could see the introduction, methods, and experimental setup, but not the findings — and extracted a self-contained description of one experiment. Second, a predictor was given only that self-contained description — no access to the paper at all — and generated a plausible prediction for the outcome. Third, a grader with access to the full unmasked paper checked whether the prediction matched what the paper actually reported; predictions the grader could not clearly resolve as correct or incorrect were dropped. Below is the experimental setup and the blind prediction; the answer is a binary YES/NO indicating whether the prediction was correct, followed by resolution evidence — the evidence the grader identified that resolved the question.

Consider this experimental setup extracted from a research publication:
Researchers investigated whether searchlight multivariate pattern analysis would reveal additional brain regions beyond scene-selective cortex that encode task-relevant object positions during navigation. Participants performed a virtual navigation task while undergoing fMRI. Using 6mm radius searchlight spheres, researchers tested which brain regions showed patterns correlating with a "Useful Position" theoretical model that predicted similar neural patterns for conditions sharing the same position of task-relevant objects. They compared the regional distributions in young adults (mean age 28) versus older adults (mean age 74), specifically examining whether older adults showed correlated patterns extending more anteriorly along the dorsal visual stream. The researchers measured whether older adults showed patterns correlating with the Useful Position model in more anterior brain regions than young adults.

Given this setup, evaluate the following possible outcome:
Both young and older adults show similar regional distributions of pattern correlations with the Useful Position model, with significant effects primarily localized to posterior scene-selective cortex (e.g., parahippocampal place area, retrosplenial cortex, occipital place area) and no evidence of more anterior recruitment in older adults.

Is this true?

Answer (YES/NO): NO